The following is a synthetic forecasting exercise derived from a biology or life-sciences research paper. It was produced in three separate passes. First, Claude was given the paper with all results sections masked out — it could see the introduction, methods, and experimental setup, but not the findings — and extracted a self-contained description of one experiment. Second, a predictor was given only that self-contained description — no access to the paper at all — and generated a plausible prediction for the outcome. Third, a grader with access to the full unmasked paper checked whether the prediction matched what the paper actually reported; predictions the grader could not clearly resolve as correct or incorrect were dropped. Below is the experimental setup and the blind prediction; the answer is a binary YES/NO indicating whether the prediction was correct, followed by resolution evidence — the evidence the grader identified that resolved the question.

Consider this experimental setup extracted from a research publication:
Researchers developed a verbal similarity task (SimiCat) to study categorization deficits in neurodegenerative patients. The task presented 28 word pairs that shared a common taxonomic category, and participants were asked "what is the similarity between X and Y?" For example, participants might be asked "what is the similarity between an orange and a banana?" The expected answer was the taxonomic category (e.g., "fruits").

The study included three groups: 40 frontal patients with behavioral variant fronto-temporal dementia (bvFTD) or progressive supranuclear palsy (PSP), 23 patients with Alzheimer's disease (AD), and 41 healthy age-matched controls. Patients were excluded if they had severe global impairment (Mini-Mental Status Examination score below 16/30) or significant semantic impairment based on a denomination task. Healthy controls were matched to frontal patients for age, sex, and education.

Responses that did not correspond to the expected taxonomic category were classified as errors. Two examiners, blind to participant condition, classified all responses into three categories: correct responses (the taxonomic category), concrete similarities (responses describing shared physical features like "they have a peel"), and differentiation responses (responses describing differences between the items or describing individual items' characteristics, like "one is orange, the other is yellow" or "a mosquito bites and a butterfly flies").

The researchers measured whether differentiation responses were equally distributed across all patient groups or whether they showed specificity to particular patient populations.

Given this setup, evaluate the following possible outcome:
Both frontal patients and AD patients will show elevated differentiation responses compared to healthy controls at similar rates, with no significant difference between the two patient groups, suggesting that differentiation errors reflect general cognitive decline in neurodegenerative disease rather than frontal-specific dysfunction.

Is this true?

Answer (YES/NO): NO